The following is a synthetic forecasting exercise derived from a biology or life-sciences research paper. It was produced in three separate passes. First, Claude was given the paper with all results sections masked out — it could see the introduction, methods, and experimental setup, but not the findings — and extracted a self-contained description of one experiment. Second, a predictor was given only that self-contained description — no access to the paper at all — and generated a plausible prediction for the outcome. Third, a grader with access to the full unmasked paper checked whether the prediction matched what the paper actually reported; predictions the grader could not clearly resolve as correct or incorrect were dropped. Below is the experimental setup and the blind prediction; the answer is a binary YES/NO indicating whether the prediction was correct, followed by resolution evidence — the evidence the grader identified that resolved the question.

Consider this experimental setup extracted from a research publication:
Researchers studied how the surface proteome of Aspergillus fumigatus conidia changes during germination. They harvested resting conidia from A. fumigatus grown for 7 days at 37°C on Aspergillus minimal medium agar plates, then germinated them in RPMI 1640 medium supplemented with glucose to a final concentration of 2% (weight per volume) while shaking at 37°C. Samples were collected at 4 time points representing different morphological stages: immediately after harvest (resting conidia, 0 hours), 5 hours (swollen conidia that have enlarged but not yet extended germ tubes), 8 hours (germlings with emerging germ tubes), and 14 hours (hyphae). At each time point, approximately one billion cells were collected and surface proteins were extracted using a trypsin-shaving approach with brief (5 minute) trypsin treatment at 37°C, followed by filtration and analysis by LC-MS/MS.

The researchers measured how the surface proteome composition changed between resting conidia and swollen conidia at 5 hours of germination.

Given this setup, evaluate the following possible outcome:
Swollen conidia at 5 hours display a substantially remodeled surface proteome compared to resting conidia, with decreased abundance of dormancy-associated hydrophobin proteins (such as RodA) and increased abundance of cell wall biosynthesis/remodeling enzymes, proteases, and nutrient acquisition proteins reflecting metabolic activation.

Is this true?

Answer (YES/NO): NO